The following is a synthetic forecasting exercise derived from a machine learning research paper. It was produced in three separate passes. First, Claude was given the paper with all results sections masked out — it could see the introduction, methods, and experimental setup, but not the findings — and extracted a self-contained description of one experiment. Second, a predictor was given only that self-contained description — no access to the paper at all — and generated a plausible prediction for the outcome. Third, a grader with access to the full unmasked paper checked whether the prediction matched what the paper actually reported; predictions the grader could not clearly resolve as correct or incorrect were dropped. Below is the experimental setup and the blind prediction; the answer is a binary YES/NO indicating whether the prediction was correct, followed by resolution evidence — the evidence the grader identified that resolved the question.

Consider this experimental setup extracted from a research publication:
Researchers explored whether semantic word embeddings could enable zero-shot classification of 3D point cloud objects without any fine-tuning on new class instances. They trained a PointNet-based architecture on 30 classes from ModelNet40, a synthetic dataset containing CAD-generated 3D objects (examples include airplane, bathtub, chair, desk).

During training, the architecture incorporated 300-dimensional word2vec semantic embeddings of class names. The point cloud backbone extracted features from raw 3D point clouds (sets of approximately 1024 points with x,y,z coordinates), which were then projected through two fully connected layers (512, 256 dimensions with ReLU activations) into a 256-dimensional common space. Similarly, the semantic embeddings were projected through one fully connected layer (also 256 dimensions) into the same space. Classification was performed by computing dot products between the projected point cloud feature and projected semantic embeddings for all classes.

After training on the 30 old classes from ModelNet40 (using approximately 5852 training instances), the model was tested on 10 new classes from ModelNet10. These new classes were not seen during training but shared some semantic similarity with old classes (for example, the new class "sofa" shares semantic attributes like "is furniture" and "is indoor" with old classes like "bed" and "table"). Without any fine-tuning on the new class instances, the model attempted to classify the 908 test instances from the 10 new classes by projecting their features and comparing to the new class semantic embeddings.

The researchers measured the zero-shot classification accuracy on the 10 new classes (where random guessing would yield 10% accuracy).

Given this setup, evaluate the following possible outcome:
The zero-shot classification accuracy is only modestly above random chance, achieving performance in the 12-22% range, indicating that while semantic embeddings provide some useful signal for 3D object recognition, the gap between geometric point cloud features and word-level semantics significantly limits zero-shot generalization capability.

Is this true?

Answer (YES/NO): NO